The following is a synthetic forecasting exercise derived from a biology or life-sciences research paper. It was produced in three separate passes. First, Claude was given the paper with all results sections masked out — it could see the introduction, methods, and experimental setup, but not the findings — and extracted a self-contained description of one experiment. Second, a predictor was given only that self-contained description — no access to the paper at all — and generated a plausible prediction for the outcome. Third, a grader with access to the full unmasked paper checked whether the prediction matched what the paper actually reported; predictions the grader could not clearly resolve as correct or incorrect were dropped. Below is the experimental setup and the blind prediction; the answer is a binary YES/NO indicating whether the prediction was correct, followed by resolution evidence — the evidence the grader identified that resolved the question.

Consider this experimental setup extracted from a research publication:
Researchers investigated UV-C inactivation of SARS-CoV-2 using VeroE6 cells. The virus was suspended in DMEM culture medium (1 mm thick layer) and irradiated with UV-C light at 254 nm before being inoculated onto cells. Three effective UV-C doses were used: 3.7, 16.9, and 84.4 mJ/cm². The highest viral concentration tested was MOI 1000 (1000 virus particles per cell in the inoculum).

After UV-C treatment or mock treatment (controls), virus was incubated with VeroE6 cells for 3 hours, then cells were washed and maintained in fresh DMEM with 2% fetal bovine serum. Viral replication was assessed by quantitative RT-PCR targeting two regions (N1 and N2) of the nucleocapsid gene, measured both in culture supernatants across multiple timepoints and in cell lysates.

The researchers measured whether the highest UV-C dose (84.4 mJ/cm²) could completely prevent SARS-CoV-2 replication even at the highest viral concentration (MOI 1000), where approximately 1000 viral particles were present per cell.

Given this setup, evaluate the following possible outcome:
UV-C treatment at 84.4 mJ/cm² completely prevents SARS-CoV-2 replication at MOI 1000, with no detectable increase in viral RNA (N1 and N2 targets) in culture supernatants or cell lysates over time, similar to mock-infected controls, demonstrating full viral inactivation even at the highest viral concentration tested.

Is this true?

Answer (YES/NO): YES